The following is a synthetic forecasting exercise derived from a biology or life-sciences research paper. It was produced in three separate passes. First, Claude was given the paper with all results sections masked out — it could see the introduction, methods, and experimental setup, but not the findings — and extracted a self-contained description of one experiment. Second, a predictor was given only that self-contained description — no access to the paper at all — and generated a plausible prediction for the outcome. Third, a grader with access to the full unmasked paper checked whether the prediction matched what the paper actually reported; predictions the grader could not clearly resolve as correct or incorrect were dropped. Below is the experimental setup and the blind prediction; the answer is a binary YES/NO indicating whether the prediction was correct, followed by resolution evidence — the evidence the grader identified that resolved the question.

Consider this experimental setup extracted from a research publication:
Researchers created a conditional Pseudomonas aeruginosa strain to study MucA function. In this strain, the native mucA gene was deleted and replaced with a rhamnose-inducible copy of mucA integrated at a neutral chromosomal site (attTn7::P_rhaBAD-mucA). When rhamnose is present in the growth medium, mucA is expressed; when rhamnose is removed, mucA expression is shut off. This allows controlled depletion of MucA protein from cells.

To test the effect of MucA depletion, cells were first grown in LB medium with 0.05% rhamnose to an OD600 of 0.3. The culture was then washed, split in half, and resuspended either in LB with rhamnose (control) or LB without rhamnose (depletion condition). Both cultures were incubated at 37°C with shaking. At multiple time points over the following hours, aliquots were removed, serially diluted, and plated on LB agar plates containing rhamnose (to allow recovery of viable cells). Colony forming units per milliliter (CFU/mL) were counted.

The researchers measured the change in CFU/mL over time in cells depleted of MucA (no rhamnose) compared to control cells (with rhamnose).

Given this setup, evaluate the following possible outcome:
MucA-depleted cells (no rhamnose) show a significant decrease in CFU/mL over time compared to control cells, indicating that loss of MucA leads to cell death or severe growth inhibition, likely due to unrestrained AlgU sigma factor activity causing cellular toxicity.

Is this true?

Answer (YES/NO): YES